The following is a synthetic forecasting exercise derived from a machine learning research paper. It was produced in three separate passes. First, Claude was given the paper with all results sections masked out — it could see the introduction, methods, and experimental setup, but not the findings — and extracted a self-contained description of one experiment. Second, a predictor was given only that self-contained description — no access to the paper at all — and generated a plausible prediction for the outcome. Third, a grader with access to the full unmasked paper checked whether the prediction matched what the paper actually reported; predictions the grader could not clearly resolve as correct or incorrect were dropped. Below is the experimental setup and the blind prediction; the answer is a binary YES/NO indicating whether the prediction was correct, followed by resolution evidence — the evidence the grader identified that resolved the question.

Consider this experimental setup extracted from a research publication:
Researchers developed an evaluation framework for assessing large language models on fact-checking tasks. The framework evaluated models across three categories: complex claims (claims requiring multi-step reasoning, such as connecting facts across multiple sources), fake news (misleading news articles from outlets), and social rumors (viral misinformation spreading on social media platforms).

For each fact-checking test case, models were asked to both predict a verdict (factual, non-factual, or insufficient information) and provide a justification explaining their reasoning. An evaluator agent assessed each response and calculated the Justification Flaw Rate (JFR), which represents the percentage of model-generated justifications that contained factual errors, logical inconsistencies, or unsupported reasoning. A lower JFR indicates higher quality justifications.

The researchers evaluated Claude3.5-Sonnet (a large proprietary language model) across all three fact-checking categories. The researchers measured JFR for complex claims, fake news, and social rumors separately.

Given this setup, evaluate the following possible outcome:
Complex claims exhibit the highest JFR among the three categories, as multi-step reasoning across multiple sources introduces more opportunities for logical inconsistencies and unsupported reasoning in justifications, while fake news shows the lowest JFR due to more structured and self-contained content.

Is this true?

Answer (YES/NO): YES